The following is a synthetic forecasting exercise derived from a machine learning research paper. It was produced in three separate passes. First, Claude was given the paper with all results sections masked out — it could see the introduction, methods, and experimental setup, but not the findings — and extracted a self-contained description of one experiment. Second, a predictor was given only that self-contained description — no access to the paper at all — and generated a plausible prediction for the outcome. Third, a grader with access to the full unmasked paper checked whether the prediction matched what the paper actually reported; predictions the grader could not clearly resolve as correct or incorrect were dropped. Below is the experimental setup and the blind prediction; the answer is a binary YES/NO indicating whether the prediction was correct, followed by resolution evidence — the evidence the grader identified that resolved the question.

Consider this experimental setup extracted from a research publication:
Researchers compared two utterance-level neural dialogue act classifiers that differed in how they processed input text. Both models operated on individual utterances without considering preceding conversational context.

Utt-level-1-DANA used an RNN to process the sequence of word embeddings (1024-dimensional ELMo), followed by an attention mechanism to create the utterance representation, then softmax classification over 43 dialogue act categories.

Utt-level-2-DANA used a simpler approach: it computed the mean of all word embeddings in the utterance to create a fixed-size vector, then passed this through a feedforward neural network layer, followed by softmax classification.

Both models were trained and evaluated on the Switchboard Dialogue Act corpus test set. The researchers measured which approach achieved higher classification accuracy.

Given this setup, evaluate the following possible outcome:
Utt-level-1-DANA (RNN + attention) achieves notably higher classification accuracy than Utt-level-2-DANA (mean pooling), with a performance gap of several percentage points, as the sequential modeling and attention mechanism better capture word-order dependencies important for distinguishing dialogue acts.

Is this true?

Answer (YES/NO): NO